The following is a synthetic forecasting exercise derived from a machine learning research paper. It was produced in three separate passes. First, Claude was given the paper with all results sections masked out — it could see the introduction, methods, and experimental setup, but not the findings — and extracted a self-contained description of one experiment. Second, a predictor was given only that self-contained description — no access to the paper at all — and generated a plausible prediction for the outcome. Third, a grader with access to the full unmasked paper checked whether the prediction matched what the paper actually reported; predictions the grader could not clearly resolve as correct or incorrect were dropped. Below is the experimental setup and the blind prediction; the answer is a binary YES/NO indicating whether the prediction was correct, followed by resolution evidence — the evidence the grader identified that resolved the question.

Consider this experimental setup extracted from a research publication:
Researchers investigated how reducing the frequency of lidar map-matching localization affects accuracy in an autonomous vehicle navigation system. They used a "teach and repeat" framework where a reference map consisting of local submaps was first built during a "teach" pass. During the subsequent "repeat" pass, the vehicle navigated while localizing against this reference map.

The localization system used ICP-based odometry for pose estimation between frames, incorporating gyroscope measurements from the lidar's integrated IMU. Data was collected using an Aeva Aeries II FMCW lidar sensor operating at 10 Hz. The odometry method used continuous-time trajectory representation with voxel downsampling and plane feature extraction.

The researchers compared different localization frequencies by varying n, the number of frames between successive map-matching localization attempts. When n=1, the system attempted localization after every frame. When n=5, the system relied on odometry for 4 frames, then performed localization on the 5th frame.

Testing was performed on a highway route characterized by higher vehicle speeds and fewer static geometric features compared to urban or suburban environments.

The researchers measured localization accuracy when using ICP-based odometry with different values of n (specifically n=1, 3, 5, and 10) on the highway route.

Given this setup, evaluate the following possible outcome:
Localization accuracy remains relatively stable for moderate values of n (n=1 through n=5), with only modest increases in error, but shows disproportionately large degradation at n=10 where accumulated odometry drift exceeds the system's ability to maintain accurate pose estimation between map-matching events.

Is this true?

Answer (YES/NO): NO